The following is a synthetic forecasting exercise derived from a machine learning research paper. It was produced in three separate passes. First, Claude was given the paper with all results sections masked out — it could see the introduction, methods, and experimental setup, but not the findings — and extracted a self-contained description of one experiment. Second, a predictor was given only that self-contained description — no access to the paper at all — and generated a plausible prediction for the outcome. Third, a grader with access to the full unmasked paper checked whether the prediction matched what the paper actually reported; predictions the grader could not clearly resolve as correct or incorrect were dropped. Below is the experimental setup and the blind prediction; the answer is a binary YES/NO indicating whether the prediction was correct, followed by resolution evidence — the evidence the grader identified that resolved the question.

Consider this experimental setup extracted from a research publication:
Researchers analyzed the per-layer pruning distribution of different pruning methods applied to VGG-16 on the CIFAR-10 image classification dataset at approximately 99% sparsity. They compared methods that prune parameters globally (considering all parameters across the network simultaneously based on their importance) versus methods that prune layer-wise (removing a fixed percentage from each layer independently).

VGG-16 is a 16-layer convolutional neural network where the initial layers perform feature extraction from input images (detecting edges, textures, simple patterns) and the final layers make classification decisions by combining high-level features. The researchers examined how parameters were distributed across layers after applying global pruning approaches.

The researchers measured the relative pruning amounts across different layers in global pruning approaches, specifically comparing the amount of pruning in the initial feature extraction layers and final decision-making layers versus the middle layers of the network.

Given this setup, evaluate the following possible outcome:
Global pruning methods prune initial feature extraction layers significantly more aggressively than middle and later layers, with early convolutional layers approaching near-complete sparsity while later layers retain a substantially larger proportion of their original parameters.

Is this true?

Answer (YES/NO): NO